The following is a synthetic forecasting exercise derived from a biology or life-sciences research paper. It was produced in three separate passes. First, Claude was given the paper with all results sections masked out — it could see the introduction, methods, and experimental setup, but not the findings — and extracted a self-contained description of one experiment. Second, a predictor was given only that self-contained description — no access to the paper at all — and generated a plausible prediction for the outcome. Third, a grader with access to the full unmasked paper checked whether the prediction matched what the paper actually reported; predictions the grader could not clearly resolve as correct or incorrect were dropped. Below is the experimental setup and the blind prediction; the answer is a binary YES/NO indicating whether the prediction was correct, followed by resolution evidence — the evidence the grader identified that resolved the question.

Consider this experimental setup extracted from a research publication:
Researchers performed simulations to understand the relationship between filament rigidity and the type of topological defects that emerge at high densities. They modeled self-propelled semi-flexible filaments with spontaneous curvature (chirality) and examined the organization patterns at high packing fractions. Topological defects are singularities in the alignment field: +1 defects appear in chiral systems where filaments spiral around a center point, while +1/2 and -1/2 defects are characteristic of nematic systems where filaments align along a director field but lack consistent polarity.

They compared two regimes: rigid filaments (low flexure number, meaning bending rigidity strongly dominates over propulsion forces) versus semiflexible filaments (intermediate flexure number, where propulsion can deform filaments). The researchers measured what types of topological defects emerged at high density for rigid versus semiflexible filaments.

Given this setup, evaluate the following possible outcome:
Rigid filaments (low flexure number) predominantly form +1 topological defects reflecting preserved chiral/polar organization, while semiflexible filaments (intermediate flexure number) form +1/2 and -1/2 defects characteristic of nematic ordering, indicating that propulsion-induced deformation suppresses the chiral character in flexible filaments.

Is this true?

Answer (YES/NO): YES